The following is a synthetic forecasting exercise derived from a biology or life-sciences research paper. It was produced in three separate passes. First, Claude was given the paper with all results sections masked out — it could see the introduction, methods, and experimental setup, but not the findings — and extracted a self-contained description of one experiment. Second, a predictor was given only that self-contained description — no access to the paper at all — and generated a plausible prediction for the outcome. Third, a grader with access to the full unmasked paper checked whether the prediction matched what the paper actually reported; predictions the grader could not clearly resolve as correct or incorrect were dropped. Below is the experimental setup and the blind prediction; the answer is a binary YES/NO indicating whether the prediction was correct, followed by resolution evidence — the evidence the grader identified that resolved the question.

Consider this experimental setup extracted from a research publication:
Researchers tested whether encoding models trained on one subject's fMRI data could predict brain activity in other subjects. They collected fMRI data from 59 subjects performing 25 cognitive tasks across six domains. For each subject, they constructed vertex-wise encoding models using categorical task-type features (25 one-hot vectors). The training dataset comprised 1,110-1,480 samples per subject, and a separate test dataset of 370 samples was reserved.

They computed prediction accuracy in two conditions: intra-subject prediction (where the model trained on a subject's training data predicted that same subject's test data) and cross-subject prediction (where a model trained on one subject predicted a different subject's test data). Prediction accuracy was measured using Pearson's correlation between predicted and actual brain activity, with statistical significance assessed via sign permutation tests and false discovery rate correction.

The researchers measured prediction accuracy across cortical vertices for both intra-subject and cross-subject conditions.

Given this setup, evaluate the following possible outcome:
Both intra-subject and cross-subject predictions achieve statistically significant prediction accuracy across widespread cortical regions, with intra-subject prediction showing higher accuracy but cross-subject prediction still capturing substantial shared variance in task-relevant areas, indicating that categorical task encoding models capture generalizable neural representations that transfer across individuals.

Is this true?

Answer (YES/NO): YES